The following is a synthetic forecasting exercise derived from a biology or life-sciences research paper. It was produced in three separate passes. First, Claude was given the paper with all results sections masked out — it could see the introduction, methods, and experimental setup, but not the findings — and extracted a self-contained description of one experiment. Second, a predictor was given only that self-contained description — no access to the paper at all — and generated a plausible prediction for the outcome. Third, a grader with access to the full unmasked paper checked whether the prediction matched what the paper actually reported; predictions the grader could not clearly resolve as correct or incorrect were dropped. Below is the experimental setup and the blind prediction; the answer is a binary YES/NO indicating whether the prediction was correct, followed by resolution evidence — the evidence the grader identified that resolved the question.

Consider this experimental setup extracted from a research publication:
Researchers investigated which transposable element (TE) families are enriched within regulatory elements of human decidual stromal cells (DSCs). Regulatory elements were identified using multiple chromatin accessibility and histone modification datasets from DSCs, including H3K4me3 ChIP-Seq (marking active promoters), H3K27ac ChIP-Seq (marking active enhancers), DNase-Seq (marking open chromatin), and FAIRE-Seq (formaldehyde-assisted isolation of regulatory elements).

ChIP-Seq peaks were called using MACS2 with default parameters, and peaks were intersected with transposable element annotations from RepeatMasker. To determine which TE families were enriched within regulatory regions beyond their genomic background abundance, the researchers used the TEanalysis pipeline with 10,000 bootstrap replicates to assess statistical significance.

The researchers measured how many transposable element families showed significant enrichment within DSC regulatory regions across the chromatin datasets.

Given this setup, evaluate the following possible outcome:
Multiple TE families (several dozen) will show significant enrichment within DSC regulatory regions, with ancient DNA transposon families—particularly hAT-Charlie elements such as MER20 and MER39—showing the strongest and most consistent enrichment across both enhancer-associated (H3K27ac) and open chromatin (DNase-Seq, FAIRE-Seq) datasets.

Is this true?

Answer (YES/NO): NO